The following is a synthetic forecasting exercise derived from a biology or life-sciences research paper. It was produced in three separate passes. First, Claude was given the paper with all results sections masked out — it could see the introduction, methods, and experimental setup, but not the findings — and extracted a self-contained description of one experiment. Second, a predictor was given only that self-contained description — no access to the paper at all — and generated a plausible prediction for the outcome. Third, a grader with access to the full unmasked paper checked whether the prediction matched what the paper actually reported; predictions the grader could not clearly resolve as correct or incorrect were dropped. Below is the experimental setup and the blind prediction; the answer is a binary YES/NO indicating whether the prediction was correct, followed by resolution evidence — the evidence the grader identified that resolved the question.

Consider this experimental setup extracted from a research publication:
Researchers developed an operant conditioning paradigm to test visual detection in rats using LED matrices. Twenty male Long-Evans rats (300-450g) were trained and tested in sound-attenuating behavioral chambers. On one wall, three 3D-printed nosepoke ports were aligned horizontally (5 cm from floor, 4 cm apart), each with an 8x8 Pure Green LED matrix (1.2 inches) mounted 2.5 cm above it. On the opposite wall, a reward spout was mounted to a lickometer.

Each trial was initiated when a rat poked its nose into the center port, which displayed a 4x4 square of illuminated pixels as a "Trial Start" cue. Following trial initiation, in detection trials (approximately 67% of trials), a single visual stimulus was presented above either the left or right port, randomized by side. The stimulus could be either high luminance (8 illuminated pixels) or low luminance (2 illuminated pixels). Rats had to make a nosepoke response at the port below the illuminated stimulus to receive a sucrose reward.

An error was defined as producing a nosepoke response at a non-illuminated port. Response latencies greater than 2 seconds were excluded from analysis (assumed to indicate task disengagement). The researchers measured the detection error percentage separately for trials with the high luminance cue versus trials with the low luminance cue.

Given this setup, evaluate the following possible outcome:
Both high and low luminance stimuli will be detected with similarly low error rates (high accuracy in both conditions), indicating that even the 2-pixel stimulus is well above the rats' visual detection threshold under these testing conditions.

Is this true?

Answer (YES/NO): NO